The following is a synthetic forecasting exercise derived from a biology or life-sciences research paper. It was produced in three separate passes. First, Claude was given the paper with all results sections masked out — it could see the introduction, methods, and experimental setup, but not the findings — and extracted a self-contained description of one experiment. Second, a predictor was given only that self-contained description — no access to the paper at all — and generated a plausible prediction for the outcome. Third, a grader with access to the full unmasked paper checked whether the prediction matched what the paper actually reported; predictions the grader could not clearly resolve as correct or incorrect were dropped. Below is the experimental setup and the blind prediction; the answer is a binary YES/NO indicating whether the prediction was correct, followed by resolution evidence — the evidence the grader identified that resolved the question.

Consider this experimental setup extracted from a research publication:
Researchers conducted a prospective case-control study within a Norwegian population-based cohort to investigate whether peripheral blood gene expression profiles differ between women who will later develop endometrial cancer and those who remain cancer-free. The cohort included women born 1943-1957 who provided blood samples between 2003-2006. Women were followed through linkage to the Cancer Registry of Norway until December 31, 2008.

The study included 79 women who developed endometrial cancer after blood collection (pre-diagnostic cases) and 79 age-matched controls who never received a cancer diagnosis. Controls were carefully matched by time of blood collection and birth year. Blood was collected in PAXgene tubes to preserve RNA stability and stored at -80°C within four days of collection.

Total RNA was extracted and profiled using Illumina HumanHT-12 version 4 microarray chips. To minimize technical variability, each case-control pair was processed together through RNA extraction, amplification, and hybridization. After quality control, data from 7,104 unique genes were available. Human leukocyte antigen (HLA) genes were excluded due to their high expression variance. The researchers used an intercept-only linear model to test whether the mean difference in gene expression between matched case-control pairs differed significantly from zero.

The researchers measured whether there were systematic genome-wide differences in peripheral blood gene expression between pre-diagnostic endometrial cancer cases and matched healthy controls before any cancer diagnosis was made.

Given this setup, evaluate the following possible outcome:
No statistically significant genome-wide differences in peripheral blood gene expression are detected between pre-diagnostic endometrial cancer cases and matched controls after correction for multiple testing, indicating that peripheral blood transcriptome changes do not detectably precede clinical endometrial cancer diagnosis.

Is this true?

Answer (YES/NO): YES